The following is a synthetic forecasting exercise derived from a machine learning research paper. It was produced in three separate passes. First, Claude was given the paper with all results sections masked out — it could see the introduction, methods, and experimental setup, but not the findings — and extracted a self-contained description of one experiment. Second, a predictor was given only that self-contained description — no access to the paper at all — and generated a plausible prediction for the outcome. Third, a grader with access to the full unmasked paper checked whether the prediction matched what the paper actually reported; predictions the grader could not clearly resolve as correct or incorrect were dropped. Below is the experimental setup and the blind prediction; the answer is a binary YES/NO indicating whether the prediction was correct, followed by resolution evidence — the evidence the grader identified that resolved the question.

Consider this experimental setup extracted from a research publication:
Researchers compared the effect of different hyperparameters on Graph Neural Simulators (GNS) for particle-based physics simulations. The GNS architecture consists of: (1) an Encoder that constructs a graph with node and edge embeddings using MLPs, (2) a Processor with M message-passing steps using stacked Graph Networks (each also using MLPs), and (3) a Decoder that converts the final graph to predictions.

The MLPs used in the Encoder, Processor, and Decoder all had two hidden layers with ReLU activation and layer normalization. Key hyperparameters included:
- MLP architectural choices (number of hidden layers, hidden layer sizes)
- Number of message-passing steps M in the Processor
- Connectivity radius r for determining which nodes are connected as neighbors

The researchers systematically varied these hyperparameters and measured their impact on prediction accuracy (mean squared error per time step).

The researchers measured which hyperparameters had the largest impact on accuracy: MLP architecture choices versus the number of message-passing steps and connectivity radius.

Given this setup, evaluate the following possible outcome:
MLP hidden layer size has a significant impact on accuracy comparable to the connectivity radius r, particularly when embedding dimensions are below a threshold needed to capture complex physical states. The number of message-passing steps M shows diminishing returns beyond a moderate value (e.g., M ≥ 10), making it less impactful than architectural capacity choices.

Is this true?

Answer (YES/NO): NO